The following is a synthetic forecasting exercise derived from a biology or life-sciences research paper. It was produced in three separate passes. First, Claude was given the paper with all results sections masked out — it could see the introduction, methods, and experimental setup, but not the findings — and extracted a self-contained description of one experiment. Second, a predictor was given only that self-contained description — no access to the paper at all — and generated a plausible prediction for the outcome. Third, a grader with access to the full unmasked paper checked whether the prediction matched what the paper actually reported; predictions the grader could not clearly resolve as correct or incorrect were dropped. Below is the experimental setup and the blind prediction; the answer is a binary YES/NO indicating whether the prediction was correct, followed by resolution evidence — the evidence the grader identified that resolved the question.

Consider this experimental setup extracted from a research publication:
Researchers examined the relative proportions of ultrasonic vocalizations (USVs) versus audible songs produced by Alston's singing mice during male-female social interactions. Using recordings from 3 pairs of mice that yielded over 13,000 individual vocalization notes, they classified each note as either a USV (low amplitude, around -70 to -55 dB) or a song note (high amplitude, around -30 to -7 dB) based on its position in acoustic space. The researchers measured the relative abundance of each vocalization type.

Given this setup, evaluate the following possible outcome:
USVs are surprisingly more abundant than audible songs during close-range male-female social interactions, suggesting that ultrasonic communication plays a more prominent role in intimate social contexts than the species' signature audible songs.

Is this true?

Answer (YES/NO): YES